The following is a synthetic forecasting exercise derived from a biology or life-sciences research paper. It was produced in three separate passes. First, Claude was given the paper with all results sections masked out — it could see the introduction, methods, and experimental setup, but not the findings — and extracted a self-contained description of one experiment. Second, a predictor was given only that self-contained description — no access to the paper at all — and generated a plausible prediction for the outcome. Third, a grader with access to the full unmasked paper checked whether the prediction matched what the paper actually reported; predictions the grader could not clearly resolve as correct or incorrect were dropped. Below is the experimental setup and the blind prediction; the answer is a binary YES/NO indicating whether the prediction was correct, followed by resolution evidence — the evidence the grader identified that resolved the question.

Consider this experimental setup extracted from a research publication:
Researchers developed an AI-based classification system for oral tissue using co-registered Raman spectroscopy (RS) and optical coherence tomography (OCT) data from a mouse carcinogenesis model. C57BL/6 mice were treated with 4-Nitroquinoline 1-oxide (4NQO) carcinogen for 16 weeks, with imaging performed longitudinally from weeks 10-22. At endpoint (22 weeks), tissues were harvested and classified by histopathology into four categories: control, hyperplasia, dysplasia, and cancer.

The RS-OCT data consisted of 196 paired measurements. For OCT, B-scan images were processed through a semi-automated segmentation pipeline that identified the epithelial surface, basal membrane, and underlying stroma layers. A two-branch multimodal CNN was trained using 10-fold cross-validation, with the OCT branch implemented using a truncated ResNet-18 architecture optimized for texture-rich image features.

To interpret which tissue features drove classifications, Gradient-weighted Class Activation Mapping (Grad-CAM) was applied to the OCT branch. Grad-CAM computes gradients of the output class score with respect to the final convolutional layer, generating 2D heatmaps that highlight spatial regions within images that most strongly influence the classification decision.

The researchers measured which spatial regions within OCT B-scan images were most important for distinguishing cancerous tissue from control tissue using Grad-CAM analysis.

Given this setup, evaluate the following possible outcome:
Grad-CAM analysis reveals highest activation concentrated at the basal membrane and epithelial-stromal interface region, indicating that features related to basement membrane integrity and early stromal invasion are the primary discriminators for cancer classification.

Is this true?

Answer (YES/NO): NO